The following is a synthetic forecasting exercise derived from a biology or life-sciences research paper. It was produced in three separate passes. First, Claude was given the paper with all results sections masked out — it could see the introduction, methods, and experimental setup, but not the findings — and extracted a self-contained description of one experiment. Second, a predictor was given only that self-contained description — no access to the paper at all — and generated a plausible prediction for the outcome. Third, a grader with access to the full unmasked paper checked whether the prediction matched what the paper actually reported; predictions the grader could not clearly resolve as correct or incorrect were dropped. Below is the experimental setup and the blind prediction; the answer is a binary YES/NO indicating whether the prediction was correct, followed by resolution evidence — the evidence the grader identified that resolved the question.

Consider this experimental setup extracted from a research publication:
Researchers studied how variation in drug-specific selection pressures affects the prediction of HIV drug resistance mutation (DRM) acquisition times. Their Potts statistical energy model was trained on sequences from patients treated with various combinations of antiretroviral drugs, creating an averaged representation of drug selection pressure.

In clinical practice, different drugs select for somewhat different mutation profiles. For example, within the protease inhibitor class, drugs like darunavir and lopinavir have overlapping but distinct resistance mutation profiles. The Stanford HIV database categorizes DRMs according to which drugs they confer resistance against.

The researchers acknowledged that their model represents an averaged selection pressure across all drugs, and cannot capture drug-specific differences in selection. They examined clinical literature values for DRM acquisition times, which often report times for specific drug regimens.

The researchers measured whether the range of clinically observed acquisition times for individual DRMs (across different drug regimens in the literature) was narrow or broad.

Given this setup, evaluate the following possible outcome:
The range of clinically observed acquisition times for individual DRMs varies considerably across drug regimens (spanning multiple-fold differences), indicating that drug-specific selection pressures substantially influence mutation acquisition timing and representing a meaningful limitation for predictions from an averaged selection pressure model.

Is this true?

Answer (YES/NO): NO